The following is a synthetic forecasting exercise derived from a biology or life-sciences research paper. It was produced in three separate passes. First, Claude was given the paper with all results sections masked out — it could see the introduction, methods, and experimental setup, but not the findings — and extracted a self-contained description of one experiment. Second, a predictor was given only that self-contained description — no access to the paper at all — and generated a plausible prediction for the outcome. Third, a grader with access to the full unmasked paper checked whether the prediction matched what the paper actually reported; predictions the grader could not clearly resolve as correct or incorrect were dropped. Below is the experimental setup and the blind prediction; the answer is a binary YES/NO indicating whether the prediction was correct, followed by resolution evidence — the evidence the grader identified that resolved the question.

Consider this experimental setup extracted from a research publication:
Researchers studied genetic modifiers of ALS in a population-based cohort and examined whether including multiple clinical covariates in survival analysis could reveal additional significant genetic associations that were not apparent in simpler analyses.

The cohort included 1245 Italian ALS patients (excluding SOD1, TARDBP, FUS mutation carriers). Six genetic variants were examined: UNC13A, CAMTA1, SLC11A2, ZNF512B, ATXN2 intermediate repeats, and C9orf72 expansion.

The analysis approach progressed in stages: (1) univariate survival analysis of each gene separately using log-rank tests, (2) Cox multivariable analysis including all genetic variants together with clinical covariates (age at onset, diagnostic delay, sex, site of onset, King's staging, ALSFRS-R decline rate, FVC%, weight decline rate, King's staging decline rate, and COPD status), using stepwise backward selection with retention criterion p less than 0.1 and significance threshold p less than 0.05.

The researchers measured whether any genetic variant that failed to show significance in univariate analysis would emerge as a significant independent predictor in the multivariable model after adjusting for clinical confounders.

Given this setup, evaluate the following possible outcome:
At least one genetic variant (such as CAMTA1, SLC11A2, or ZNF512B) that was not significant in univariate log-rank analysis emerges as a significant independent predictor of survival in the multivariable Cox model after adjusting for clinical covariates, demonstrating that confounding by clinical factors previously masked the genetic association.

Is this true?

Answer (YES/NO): YES